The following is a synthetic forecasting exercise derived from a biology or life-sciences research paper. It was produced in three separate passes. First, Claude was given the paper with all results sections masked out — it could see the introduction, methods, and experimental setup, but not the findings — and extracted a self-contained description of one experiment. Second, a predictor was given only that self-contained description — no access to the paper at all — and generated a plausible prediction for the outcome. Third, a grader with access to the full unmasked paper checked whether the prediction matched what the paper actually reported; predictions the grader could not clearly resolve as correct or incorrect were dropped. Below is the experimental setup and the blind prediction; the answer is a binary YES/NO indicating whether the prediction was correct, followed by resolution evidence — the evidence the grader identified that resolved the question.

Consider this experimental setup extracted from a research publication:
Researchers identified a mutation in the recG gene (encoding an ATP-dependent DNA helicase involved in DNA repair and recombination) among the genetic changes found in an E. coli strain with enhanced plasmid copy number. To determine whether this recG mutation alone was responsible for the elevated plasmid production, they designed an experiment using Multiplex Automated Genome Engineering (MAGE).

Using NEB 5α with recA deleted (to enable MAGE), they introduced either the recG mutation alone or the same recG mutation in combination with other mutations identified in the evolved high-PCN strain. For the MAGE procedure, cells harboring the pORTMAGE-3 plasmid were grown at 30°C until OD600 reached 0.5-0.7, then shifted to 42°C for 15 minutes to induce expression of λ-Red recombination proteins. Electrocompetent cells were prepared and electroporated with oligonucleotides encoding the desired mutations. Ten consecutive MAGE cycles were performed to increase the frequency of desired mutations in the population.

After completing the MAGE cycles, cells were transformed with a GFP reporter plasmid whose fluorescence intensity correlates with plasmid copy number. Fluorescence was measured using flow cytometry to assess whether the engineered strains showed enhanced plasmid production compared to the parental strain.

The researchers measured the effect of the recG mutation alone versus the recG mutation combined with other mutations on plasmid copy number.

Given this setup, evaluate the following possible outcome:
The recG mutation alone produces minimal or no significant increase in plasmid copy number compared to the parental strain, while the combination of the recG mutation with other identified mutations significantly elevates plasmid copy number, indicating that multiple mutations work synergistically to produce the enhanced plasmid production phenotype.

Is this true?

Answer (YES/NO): YES